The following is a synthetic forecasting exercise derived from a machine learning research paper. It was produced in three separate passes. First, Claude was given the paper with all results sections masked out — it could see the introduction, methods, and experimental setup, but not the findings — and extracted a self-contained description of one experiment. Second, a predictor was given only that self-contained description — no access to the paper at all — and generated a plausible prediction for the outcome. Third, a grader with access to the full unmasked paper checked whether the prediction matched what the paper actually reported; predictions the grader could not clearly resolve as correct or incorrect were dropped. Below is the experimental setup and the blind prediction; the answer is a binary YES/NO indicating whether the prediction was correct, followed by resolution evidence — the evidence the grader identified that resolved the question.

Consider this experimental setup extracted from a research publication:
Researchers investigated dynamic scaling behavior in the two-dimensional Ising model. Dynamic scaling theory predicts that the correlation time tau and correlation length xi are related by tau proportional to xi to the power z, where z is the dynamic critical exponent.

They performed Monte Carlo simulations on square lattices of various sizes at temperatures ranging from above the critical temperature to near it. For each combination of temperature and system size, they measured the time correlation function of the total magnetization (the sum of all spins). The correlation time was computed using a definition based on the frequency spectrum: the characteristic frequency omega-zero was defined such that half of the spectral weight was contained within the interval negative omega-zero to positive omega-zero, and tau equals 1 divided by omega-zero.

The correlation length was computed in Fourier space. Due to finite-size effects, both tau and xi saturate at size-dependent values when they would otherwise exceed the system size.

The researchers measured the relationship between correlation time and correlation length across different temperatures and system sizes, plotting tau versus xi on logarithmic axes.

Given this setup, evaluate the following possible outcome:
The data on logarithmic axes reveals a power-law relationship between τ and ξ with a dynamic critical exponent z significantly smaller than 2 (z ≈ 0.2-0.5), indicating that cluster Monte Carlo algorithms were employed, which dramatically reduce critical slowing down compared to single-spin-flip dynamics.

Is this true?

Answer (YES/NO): NO